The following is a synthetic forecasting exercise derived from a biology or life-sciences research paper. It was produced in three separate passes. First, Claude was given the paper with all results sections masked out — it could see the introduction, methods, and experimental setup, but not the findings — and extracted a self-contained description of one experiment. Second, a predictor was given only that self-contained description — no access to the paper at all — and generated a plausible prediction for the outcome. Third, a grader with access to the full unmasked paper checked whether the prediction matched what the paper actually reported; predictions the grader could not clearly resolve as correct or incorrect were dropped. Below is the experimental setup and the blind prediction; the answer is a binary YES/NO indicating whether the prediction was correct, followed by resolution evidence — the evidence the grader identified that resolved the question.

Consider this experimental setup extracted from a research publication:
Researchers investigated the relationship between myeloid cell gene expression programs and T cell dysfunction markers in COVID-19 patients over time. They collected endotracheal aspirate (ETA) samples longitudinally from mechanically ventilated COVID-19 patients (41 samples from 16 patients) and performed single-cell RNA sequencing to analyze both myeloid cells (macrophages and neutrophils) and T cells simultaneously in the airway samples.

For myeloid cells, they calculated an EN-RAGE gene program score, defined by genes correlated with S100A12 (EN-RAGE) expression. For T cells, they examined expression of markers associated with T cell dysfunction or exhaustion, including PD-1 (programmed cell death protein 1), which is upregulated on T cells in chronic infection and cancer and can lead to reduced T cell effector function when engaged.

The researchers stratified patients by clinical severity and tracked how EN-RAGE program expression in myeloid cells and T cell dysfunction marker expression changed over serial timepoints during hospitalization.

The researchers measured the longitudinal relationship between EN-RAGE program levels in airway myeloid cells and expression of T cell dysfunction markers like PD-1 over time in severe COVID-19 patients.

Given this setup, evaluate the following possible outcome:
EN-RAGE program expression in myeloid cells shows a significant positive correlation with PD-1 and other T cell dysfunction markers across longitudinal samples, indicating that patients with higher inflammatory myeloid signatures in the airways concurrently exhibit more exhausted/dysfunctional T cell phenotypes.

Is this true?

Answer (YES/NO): NO